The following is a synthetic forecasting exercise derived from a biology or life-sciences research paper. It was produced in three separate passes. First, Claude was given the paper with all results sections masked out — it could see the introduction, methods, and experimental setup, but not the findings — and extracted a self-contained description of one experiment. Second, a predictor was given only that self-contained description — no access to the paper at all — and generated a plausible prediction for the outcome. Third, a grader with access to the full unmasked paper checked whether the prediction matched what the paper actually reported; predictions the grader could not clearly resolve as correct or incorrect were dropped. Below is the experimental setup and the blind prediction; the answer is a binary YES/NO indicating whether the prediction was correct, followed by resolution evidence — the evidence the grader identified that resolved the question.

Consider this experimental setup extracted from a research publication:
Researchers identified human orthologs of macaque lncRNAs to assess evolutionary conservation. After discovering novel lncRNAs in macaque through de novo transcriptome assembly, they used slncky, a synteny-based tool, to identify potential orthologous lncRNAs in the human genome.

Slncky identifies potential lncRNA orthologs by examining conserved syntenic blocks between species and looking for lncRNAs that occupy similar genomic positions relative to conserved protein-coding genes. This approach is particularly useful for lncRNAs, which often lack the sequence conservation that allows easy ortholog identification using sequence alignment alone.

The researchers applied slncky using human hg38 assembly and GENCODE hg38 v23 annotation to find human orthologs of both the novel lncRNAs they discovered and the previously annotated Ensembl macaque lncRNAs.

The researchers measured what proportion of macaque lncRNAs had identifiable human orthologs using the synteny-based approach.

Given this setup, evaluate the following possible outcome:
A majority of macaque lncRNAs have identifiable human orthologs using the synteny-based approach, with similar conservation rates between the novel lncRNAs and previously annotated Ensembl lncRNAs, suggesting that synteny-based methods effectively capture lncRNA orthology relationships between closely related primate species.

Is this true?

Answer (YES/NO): NO